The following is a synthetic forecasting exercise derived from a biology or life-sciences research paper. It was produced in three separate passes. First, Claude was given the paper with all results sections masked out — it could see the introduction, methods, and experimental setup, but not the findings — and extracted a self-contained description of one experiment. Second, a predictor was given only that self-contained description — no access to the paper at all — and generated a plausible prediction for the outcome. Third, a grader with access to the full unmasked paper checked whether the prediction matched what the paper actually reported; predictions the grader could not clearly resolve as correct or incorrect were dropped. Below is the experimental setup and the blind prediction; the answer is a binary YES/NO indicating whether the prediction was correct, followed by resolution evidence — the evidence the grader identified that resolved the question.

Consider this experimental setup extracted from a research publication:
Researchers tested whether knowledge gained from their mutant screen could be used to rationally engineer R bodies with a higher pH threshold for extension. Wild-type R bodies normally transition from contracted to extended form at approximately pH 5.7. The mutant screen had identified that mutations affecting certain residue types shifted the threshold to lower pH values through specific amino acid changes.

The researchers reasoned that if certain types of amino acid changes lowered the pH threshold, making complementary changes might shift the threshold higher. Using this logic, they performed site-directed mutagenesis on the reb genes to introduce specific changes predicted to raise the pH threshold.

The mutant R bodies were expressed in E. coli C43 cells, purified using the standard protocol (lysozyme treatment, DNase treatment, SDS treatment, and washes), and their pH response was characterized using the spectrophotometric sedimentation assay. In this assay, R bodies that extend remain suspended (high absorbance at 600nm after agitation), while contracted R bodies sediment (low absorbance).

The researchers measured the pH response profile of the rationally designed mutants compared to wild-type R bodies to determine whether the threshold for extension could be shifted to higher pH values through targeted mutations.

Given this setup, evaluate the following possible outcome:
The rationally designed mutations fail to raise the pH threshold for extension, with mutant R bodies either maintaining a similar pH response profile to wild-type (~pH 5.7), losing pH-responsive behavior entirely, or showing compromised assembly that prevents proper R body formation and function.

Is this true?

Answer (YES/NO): NO